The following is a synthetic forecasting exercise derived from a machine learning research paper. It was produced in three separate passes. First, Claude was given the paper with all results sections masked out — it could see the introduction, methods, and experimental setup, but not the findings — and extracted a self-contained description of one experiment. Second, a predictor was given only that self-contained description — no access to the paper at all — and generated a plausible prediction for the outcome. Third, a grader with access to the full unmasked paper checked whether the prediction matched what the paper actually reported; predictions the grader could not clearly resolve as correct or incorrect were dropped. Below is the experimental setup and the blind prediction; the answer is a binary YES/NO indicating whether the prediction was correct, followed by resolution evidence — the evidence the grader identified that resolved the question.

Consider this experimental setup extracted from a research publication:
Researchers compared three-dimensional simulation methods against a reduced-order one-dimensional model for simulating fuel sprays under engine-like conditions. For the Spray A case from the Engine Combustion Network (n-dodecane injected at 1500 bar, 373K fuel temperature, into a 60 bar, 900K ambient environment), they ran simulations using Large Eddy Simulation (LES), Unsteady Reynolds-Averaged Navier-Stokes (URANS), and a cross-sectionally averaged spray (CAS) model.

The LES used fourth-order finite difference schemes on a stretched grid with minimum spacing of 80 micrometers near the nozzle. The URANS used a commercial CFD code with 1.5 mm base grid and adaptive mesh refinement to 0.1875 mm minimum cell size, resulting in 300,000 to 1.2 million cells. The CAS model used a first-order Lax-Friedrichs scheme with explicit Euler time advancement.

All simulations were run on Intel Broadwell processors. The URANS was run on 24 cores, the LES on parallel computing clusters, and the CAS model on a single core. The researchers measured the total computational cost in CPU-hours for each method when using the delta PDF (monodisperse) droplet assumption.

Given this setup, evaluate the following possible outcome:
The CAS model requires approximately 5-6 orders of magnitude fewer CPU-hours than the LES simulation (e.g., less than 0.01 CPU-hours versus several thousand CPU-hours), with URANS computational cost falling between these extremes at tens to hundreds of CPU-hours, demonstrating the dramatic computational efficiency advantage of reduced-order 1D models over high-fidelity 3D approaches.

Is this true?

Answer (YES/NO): NO